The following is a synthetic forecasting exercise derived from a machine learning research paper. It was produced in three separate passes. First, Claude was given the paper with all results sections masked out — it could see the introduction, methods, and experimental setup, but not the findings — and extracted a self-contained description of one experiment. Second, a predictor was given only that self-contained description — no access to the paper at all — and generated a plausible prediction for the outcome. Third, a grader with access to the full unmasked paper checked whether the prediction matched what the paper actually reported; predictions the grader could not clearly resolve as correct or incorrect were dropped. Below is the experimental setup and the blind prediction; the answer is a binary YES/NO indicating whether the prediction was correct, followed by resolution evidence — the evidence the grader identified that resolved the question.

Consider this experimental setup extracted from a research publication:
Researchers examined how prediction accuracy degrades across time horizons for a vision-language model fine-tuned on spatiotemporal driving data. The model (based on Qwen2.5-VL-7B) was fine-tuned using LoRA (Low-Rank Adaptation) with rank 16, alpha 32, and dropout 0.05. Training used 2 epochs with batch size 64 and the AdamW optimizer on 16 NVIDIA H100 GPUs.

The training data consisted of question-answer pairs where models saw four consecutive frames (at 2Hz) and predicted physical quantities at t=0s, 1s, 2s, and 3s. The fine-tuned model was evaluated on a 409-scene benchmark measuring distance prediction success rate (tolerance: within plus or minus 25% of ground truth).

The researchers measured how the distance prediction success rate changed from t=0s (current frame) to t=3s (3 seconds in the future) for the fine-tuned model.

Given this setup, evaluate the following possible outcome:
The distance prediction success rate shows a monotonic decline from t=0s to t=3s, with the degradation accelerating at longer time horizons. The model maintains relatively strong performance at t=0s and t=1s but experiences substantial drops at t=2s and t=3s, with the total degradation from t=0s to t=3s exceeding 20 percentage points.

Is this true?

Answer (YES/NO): NO